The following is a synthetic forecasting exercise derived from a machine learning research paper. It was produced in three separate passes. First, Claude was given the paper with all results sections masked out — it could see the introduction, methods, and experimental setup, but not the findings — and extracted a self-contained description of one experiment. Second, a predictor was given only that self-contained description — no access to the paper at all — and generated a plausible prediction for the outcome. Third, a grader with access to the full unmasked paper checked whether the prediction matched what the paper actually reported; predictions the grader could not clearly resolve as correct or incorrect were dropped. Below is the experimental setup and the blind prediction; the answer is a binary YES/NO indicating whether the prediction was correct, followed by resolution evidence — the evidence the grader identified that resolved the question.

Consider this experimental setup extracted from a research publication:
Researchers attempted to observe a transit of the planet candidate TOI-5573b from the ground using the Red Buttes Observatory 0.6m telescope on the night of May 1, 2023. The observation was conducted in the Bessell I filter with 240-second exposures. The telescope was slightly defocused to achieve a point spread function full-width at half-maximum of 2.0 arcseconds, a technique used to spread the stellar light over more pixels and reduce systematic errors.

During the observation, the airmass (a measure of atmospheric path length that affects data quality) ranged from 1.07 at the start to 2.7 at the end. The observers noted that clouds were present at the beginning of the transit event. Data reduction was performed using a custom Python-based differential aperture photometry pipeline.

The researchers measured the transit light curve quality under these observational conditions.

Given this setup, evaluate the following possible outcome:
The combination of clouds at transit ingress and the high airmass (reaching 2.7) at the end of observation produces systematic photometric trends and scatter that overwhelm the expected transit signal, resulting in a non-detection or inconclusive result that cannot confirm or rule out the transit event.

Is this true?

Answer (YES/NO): NO